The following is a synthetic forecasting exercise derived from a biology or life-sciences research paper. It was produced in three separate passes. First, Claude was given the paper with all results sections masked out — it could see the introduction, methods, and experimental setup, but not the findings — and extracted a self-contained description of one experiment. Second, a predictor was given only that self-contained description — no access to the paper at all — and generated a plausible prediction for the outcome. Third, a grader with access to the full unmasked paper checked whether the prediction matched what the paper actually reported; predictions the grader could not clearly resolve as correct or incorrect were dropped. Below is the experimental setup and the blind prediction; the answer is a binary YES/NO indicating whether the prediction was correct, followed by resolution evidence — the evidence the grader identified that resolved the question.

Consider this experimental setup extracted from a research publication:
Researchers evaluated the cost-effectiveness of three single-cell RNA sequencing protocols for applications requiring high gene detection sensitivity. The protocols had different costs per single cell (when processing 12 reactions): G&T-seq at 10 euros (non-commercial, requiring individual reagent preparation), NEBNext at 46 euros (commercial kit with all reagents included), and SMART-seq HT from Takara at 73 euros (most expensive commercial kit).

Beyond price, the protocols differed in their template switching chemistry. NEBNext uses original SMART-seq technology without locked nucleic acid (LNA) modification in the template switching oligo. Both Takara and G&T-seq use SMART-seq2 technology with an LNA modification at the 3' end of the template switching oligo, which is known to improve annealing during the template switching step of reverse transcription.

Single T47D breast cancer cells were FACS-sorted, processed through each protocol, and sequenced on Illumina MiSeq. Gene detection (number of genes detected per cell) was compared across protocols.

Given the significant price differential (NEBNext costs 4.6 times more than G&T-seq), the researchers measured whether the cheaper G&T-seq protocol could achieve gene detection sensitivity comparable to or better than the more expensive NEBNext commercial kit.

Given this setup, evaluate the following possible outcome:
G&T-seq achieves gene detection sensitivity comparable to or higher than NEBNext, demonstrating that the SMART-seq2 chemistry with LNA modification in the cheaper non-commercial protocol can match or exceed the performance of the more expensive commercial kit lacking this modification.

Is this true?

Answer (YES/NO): YES